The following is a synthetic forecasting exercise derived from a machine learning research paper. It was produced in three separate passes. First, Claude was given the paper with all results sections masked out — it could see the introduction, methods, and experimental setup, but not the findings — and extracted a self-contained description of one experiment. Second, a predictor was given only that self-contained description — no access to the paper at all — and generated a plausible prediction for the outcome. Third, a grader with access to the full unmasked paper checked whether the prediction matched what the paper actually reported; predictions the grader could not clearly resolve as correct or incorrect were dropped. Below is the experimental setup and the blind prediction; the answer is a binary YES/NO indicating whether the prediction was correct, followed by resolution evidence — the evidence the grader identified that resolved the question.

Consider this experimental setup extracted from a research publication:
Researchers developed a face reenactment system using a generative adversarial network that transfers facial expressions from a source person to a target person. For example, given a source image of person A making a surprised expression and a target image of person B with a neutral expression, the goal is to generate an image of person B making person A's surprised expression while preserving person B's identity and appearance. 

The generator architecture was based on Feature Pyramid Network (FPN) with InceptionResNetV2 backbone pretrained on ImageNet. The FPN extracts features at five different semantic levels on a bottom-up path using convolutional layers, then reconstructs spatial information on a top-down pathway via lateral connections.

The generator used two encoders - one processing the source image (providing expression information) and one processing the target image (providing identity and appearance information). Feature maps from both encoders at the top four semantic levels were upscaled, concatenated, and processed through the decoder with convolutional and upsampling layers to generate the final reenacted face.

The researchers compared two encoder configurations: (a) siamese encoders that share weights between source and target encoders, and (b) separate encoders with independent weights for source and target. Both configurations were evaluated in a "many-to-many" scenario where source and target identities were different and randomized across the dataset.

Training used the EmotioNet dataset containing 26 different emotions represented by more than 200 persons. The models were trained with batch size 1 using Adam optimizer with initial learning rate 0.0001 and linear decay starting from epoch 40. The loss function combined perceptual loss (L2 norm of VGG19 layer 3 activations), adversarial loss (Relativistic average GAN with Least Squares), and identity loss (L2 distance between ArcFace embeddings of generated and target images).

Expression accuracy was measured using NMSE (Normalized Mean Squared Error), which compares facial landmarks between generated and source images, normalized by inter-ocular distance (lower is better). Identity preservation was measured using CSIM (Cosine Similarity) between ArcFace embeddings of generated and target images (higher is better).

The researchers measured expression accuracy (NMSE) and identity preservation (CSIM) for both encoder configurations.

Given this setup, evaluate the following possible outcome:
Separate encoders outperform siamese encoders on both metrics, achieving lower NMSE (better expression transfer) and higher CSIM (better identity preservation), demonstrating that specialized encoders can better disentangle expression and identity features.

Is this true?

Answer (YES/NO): NO